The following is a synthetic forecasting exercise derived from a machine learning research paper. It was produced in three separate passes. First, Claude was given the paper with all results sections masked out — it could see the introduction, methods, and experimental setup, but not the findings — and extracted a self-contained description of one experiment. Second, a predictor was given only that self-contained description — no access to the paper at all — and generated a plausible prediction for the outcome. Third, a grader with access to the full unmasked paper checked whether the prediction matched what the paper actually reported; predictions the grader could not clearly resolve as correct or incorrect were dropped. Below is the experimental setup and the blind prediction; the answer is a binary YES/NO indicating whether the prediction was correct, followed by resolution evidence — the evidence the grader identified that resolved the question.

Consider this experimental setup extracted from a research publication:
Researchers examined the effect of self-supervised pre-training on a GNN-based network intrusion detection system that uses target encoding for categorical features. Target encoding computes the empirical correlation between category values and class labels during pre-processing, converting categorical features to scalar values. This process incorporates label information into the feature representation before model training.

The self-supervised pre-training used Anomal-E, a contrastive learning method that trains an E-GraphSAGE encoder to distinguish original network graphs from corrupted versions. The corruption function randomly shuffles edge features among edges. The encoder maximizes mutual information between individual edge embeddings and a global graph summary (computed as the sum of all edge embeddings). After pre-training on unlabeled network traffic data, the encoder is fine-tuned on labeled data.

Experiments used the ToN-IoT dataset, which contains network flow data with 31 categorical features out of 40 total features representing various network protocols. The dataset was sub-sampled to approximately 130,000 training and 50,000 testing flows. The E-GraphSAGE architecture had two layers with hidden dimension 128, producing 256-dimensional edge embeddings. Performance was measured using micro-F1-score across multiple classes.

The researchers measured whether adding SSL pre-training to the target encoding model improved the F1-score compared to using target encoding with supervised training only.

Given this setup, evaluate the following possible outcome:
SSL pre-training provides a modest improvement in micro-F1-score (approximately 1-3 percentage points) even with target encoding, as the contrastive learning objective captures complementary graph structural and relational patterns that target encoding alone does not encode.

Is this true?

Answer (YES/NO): NO